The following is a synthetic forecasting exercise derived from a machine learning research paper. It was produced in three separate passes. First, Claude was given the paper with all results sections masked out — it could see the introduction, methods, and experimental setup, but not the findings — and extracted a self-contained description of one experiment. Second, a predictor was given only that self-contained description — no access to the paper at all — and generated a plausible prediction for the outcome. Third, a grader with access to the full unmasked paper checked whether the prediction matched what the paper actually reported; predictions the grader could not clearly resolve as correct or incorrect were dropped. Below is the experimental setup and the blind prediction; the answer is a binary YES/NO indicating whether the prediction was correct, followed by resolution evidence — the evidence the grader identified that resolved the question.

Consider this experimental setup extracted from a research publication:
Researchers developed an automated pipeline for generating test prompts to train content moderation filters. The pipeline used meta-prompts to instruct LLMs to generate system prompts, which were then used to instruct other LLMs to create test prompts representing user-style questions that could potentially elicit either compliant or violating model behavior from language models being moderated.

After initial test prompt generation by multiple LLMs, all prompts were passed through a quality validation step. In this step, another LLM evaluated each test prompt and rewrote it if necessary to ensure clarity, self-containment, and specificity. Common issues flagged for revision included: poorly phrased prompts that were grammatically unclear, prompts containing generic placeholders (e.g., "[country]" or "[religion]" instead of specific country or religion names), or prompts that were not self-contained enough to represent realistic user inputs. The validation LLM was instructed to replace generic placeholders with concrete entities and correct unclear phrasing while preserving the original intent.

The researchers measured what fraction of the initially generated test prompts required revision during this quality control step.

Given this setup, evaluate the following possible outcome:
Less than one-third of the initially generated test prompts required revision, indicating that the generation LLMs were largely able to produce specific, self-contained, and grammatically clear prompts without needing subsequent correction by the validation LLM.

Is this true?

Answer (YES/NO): YES